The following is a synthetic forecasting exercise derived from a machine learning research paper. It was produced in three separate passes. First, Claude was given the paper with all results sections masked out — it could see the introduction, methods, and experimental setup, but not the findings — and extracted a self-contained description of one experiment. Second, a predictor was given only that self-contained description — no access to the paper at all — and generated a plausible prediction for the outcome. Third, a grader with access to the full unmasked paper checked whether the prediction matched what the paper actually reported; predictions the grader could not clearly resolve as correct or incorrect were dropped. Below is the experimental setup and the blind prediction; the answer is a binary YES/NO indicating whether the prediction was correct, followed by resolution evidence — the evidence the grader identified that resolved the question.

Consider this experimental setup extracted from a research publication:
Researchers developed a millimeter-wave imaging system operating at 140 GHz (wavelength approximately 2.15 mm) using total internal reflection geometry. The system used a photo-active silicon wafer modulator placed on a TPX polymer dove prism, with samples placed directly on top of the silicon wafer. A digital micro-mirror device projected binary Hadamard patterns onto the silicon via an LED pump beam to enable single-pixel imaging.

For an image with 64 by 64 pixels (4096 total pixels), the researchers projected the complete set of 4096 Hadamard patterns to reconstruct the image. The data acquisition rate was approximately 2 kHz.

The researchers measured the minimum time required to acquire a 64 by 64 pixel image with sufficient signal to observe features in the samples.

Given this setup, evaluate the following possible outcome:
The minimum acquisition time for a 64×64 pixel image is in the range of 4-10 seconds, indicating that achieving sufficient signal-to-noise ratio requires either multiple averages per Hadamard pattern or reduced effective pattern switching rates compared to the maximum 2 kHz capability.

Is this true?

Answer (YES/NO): YES